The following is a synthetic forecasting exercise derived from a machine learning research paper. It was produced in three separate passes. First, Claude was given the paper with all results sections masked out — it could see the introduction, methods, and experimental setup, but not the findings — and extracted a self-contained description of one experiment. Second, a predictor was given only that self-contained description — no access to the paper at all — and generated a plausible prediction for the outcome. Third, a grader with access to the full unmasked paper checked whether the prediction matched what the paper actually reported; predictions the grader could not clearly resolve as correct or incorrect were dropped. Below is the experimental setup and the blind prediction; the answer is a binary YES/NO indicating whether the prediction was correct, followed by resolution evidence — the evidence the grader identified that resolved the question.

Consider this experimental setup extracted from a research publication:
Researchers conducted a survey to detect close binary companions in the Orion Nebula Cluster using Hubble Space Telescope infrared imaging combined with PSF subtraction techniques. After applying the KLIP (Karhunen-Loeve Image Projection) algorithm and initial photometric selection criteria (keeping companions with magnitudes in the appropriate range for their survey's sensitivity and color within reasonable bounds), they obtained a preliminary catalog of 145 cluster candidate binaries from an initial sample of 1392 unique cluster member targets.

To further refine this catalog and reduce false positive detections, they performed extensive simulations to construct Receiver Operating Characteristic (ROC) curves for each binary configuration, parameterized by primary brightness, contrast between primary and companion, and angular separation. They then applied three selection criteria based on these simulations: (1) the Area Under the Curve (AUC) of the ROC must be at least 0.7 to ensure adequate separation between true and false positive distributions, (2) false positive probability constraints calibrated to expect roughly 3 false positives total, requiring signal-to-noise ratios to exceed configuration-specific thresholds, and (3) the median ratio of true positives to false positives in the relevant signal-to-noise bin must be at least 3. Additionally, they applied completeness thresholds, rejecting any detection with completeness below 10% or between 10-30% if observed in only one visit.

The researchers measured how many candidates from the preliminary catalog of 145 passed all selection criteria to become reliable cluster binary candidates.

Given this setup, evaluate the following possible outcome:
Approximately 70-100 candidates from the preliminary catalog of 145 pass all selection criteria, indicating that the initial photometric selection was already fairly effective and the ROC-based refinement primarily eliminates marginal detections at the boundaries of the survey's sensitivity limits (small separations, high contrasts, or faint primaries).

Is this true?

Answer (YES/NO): NO